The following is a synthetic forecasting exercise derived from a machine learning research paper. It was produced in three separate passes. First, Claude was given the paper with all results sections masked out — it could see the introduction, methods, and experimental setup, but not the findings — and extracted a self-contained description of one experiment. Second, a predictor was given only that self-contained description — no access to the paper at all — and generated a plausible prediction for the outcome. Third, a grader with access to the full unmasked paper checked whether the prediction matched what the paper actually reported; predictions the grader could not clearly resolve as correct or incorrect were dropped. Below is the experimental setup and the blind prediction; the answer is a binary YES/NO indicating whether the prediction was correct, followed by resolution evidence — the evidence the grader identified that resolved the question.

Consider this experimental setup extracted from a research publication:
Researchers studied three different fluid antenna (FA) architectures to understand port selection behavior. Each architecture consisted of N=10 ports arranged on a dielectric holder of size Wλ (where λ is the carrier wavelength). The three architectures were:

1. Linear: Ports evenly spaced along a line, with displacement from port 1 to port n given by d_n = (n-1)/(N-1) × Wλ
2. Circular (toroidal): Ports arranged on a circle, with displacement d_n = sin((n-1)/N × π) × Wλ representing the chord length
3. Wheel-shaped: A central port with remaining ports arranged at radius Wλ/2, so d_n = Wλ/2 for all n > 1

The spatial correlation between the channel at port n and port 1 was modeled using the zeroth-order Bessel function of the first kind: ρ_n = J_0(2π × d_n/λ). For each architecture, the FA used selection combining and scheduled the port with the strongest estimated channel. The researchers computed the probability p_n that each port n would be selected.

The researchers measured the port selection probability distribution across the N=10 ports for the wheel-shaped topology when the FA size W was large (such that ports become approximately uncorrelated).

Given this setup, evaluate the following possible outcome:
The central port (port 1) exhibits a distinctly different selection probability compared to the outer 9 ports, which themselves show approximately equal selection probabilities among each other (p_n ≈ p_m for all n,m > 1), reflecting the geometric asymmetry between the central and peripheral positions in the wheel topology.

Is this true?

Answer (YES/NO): NO